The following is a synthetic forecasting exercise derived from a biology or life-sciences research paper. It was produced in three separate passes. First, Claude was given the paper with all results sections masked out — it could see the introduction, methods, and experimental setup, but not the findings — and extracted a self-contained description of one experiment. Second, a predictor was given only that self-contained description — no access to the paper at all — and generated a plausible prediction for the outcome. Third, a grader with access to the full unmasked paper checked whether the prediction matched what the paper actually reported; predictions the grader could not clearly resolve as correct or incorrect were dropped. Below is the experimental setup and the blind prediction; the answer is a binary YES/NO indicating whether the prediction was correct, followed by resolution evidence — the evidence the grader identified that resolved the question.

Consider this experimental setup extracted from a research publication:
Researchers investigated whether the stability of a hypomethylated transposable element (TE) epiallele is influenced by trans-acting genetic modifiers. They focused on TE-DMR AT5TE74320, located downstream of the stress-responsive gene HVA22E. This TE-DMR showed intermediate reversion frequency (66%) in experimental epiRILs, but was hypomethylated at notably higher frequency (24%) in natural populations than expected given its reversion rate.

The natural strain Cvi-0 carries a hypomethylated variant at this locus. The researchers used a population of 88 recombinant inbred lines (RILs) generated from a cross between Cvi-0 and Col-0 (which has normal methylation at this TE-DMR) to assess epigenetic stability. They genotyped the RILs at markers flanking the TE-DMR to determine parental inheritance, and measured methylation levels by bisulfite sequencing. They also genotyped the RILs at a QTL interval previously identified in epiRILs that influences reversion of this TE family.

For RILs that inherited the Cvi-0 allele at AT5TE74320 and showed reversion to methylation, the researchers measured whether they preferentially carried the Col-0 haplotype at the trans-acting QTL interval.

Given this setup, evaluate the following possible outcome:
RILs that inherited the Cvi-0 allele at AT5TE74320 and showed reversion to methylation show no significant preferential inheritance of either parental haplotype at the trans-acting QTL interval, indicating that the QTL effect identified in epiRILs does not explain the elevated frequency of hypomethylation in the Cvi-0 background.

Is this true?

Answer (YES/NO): NO